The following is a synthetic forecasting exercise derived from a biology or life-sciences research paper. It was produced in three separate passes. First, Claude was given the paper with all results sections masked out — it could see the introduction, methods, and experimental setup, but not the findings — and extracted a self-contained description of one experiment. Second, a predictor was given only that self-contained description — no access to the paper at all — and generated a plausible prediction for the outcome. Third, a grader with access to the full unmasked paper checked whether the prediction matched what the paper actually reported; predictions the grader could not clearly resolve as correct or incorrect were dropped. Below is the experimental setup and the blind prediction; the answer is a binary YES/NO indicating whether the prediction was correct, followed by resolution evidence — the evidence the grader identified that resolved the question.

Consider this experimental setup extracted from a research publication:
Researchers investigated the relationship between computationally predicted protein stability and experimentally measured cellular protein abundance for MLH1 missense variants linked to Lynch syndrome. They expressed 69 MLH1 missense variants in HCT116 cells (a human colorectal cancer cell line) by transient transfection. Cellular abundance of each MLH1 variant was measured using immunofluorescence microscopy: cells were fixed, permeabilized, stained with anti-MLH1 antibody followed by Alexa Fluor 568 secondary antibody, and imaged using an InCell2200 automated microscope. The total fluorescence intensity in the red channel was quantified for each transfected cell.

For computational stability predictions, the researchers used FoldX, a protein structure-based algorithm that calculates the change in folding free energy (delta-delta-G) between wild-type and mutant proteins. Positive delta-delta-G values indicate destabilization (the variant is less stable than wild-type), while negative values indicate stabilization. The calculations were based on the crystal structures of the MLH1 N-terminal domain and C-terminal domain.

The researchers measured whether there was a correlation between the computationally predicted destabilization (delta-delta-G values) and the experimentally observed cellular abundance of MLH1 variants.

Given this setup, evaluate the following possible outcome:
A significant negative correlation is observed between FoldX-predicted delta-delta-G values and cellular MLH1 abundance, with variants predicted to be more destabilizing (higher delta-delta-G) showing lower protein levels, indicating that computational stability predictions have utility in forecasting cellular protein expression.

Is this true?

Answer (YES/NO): YES